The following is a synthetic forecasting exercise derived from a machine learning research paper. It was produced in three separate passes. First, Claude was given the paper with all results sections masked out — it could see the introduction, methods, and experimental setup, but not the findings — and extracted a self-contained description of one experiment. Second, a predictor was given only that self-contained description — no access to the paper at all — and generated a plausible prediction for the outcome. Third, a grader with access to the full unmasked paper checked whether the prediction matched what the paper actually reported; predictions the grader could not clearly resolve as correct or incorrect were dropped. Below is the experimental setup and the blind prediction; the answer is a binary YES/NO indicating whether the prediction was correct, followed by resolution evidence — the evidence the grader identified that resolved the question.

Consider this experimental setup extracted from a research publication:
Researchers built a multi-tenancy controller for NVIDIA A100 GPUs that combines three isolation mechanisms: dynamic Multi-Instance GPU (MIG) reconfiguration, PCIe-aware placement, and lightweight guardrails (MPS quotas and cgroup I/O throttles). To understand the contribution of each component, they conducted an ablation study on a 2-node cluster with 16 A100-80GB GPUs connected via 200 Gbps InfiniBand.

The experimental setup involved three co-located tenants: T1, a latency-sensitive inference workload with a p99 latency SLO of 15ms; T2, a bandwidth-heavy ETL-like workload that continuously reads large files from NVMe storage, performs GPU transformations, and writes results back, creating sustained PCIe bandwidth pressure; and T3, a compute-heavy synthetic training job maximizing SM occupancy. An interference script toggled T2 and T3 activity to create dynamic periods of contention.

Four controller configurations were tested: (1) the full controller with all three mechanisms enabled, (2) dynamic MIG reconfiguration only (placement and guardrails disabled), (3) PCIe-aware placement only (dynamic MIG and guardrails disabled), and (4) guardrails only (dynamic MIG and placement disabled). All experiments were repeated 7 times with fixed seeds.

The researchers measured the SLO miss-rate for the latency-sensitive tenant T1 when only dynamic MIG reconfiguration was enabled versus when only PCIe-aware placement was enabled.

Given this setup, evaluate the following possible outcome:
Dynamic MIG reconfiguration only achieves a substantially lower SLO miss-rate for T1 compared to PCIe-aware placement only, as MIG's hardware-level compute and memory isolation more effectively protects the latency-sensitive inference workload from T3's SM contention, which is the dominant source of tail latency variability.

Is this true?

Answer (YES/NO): NO